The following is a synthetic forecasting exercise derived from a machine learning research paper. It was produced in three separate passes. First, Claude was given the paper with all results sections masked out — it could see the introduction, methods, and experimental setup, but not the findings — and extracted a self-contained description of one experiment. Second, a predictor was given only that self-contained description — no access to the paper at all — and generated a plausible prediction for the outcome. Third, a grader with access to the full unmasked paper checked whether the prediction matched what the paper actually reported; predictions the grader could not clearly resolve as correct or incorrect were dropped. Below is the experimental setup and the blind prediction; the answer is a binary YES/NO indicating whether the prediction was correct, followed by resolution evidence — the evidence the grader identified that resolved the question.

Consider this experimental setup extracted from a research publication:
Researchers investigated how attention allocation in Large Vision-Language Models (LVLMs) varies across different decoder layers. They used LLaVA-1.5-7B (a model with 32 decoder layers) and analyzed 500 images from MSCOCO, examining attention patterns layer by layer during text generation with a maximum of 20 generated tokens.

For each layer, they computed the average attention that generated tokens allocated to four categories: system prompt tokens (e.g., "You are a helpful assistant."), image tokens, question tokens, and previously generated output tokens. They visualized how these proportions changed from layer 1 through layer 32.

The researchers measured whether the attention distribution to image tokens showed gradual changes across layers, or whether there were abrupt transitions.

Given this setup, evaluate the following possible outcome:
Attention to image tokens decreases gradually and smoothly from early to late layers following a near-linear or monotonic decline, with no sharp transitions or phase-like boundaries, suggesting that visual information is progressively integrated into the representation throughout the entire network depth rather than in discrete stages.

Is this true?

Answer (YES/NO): NO